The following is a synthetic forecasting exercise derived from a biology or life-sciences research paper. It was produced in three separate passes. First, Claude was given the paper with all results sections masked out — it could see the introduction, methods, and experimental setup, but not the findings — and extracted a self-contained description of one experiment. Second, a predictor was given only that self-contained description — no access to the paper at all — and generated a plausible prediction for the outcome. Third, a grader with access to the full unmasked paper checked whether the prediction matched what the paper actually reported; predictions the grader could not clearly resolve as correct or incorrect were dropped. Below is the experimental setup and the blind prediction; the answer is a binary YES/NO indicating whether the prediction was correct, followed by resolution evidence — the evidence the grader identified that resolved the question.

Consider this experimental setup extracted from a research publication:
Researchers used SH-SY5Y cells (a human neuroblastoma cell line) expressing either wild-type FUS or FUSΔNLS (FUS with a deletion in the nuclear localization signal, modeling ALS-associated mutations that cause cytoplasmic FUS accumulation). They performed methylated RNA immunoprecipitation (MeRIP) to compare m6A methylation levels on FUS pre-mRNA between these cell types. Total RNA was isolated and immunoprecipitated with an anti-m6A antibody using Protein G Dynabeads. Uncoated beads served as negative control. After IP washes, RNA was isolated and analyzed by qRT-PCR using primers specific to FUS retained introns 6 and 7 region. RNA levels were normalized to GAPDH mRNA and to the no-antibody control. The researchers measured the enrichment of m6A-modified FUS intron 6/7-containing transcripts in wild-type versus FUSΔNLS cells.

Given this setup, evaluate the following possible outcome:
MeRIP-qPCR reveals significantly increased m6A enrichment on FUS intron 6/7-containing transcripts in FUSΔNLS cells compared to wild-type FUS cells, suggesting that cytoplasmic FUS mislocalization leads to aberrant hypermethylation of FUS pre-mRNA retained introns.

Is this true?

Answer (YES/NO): YES